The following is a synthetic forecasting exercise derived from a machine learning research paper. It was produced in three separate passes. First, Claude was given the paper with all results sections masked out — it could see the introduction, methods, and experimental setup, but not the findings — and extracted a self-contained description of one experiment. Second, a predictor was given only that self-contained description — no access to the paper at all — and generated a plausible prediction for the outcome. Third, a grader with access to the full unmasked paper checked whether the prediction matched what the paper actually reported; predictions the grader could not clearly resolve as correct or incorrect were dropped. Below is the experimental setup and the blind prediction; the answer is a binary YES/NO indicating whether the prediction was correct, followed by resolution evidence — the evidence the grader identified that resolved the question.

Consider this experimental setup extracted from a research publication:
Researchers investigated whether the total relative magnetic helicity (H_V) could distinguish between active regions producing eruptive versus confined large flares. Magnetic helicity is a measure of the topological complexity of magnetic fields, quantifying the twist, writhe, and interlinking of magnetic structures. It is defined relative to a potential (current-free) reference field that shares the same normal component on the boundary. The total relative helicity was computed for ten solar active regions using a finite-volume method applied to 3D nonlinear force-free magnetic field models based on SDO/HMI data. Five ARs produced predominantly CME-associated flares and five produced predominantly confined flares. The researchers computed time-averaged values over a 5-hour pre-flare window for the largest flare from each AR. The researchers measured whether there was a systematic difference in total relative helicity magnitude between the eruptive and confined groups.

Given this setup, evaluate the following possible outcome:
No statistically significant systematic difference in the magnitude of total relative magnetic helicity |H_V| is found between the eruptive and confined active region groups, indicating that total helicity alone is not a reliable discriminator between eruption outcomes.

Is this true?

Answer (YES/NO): YES